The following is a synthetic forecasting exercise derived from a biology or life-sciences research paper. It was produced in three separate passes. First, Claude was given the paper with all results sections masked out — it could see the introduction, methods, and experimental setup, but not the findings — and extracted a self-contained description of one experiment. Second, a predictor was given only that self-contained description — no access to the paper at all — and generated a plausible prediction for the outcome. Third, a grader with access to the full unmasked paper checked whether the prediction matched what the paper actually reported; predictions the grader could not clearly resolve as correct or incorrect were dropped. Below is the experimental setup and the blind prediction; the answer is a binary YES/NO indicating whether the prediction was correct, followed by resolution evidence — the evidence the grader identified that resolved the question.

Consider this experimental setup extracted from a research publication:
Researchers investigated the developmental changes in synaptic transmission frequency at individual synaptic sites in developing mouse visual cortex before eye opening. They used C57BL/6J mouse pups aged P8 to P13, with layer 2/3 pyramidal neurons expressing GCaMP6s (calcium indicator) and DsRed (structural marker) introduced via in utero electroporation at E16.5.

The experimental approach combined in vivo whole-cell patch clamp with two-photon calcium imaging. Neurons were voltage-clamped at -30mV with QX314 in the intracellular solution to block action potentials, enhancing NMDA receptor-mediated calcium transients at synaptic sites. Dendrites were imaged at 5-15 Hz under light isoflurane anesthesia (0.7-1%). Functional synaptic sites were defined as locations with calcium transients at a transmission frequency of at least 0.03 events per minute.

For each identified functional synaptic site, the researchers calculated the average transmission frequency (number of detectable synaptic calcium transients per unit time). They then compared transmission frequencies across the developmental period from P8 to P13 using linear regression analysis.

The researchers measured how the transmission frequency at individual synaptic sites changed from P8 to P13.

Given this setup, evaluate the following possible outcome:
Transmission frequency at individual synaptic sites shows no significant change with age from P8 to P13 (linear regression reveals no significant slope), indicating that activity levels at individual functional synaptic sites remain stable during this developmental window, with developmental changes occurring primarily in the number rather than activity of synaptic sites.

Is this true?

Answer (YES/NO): NO